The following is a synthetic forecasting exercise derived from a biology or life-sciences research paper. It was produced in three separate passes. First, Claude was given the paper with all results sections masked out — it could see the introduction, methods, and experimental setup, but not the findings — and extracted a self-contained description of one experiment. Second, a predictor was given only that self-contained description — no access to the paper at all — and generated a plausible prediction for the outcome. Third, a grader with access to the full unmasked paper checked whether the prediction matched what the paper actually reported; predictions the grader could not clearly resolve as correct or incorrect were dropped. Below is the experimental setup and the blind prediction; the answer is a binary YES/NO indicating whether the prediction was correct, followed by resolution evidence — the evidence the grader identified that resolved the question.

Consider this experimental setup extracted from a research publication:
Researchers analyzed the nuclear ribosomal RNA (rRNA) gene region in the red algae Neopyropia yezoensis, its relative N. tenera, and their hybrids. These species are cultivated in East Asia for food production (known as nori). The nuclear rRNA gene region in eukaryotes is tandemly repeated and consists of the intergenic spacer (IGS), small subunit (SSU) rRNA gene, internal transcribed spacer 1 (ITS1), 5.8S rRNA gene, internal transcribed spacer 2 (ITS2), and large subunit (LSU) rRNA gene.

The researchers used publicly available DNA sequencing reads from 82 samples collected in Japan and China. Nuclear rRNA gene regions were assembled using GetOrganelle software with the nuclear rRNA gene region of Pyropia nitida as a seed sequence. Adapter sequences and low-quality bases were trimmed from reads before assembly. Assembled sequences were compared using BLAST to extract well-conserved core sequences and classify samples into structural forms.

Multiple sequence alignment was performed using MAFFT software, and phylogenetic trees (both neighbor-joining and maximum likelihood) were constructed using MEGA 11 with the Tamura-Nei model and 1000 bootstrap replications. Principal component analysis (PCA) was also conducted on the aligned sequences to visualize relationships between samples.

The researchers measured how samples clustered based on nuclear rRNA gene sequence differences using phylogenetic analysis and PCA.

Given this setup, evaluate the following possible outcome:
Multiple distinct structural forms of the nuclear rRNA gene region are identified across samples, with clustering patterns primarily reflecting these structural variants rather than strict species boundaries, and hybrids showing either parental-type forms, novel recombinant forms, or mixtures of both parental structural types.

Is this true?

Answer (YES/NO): NO